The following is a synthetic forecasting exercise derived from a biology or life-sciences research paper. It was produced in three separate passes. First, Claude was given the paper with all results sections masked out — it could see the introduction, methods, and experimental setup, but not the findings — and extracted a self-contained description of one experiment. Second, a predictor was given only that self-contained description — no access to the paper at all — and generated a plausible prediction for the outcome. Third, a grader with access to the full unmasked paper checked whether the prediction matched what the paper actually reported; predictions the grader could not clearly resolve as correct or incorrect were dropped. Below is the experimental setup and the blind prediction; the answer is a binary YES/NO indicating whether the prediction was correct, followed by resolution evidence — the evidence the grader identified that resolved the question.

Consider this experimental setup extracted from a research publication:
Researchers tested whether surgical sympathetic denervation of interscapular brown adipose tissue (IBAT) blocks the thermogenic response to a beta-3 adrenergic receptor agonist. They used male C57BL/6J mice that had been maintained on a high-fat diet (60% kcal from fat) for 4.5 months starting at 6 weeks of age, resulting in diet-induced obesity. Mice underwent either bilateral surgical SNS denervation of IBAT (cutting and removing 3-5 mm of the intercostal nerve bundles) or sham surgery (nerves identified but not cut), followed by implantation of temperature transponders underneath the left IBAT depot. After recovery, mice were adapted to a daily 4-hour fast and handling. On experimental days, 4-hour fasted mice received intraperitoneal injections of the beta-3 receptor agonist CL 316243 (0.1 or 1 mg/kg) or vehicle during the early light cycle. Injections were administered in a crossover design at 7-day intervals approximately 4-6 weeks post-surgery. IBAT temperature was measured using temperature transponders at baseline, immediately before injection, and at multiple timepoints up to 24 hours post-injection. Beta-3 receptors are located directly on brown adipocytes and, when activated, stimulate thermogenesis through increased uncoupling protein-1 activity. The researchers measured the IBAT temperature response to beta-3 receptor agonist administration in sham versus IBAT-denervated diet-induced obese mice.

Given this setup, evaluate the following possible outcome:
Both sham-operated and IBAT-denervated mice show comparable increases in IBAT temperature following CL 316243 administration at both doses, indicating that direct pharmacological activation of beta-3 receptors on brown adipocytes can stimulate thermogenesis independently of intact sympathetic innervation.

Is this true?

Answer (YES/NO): YES